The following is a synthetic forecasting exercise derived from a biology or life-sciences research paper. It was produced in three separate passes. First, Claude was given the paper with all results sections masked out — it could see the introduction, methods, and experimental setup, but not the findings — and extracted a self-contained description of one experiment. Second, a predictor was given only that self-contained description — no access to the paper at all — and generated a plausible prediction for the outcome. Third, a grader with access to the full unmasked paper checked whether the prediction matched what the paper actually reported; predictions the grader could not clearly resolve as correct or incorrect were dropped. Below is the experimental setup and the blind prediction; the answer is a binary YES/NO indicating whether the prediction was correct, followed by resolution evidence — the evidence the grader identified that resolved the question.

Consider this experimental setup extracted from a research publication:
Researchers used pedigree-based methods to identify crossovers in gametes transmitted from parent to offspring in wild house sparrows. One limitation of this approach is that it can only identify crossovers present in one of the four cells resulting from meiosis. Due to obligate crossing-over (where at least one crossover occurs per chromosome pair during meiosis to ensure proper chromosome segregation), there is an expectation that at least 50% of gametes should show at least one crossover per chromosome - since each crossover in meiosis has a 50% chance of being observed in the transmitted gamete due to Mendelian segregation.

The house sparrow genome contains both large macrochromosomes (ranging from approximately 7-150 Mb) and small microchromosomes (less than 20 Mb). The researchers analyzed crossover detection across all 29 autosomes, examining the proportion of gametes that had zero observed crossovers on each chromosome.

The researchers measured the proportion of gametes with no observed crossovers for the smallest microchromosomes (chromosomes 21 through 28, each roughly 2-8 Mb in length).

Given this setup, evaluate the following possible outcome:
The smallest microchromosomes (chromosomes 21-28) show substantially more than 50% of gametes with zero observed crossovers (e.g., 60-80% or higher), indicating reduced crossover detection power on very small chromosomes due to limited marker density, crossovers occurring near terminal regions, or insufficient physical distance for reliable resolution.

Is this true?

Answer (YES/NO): YES